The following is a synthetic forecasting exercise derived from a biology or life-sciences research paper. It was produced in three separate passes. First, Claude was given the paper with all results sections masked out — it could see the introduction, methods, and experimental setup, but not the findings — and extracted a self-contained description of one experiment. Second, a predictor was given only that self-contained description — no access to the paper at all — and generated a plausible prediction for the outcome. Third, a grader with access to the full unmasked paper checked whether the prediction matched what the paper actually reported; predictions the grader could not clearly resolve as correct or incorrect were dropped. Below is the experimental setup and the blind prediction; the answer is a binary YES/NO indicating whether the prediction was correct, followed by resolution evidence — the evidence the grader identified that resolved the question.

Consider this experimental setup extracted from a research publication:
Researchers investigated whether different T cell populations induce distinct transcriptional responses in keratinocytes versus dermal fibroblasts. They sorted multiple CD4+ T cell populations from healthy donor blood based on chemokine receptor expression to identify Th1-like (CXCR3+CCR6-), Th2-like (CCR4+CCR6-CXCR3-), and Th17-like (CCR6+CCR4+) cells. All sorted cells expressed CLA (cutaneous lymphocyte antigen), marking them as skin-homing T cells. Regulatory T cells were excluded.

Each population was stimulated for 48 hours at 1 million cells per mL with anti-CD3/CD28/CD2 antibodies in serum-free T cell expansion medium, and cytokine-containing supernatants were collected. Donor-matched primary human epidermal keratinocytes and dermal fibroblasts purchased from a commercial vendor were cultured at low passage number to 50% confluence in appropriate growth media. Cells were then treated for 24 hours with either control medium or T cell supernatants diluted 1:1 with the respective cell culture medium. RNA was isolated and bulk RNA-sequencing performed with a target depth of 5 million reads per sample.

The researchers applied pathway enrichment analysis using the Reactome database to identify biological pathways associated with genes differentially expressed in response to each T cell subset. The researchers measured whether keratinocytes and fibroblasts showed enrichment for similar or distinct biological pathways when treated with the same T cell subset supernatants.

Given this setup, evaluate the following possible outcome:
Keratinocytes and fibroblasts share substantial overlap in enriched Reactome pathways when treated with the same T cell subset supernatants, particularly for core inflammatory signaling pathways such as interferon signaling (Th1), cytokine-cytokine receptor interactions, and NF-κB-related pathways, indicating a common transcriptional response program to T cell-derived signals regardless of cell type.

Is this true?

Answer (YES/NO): NO